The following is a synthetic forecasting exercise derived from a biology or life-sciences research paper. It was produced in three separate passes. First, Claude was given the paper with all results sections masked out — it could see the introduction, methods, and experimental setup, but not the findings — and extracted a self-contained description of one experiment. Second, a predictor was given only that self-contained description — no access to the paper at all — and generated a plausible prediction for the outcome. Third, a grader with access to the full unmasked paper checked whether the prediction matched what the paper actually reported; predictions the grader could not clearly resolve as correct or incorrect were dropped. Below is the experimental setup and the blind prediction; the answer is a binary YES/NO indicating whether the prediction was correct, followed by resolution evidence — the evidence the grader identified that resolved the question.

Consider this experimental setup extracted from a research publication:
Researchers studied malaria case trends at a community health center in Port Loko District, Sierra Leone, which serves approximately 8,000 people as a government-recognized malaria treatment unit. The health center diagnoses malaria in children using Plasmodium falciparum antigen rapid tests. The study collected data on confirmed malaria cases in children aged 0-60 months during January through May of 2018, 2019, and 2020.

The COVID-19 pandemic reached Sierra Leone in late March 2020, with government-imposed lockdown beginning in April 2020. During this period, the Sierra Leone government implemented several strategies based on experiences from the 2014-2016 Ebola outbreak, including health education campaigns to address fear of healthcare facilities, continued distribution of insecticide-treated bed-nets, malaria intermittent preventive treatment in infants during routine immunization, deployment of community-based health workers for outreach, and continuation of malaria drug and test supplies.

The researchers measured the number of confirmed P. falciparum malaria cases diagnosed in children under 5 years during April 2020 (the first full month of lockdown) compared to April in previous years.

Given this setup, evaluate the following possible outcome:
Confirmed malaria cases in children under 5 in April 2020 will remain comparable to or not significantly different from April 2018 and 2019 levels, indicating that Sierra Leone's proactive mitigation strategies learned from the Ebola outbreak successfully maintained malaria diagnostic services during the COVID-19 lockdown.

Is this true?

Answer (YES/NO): NO